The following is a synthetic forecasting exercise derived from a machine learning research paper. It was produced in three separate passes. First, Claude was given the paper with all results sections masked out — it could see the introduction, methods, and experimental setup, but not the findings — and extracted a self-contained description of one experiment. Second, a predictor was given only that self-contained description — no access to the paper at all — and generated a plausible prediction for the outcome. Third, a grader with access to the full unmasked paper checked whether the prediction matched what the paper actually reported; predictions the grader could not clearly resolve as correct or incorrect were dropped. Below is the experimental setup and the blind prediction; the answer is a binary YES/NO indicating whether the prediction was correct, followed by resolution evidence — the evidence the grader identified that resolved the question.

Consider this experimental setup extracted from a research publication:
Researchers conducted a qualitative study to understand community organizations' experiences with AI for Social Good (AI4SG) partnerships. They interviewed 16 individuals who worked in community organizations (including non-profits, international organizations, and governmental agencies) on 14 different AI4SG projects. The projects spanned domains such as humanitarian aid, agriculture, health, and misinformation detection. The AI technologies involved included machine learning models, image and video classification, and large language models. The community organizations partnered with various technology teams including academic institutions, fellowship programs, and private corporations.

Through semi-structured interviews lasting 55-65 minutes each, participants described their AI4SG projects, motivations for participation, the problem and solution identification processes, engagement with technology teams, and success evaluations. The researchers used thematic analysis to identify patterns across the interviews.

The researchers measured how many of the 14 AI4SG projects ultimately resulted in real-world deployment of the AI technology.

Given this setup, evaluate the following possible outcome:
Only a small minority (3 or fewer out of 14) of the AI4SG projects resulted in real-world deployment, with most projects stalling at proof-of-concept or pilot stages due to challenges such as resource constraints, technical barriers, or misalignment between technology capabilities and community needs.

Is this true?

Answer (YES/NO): YES